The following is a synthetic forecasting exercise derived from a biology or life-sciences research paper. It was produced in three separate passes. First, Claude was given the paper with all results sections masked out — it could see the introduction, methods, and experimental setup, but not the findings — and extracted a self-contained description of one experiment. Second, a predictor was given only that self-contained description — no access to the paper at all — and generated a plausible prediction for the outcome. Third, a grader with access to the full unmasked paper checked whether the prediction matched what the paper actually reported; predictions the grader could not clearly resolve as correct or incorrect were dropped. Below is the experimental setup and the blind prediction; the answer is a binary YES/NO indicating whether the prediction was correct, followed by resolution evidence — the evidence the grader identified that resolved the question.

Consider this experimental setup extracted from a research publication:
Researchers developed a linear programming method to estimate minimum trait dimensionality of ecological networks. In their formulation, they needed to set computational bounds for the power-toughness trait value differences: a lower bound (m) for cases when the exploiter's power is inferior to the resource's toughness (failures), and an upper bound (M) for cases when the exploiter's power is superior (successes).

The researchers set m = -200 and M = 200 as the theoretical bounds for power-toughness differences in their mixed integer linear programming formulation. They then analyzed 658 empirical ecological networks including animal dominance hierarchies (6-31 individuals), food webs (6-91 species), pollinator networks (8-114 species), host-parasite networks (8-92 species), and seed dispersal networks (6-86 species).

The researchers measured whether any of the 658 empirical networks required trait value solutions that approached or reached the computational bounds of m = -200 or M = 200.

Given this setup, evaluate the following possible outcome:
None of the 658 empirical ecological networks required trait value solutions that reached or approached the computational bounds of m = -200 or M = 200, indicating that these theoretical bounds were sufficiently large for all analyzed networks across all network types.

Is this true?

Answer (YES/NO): YES